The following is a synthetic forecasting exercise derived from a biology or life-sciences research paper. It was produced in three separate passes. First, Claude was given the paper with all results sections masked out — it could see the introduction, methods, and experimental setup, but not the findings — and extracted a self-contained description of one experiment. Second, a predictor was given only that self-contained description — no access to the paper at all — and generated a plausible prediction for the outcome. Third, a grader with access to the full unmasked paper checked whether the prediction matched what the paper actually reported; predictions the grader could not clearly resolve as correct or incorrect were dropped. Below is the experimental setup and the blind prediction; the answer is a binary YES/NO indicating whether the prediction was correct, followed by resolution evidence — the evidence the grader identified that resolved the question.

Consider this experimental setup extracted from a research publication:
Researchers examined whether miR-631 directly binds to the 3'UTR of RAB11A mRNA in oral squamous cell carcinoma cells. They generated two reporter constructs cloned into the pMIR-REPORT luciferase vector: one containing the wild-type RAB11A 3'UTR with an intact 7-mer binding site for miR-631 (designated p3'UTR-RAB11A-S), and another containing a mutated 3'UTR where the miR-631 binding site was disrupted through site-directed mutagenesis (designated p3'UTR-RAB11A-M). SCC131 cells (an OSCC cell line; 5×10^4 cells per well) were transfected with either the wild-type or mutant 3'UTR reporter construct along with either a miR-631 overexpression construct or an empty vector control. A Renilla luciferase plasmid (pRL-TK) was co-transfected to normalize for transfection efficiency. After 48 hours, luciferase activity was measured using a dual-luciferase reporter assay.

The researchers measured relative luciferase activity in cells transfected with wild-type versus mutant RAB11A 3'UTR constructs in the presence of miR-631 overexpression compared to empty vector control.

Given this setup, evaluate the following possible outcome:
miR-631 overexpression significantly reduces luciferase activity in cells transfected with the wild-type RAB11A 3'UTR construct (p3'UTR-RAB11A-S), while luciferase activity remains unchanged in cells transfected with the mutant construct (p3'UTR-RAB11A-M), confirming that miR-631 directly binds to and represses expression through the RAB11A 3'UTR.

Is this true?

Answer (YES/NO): YES